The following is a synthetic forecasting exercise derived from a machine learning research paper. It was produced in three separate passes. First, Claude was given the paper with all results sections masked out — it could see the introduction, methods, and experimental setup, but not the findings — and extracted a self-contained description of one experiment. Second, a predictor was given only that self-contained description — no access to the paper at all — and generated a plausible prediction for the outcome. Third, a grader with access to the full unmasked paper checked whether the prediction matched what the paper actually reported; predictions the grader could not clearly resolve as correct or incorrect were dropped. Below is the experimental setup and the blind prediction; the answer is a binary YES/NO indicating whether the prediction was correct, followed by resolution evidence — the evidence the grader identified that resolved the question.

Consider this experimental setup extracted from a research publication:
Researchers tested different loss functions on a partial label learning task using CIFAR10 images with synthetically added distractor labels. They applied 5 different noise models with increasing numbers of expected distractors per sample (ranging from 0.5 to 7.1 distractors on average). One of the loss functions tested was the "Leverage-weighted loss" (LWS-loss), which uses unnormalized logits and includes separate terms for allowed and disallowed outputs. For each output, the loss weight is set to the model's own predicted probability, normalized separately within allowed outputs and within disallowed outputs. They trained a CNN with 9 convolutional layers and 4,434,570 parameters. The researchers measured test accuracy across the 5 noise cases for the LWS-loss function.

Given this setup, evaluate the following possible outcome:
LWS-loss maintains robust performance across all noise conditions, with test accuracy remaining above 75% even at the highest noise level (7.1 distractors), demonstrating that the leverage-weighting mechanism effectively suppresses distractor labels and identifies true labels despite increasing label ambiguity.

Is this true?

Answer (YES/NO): NO